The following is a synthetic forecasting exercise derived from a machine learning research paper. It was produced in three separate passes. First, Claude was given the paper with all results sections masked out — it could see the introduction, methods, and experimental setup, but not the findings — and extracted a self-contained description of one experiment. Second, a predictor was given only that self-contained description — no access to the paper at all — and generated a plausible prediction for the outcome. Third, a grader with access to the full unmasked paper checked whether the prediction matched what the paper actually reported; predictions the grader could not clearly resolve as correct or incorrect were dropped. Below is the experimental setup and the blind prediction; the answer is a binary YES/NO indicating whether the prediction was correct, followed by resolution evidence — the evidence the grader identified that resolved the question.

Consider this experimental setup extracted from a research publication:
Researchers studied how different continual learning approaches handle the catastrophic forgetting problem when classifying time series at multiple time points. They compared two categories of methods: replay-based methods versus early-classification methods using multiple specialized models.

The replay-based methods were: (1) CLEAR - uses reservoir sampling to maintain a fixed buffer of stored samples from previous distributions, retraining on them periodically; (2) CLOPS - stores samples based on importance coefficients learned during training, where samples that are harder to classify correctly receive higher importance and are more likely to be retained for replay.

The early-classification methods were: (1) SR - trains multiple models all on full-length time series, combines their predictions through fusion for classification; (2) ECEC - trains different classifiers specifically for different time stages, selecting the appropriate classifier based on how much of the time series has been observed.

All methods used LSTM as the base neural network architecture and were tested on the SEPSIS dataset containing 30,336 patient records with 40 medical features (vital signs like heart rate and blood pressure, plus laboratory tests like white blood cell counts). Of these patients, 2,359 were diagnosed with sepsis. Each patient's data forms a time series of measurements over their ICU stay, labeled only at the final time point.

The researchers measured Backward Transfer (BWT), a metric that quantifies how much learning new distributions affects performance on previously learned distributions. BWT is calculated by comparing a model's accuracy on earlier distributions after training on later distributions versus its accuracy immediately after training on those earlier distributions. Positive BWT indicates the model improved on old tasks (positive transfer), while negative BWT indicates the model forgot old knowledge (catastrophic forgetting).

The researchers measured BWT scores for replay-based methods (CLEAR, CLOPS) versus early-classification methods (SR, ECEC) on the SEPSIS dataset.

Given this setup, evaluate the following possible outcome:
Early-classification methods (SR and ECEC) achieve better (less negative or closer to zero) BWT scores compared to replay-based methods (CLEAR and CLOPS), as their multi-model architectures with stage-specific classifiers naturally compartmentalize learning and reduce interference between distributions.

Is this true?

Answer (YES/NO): NO